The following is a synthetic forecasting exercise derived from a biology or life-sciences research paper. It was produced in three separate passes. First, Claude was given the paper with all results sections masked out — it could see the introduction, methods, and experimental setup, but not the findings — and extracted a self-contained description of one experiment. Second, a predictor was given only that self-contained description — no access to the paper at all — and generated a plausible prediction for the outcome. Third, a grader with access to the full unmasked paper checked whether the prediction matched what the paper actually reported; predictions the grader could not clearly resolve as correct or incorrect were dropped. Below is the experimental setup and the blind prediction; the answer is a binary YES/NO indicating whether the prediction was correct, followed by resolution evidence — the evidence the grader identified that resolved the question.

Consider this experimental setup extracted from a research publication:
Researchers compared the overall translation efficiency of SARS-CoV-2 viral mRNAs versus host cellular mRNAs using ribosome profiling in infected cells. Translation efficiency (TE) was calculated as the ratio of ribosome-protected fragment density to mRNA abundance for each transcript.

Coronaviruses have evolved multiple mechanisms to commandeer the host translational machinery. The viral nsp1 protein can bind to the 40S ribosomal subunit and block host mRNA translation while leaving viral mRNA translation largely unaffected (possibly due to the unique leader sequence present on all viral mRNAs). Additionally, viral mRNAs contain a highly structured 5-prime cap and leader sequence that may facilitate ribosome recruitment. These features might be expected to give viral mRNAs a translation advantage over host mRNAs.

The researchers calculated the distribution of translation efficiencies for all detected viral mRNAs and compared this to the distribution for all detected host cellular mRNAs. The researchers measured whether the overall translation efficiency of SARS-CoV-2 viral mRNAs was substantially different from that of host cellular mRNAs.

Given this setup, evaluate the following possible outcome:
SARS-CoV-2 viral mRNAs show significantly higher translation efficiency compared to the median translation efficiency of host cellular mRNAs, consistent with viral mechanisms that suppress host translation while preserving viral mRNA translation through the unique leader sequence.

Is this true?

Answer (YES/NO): NO